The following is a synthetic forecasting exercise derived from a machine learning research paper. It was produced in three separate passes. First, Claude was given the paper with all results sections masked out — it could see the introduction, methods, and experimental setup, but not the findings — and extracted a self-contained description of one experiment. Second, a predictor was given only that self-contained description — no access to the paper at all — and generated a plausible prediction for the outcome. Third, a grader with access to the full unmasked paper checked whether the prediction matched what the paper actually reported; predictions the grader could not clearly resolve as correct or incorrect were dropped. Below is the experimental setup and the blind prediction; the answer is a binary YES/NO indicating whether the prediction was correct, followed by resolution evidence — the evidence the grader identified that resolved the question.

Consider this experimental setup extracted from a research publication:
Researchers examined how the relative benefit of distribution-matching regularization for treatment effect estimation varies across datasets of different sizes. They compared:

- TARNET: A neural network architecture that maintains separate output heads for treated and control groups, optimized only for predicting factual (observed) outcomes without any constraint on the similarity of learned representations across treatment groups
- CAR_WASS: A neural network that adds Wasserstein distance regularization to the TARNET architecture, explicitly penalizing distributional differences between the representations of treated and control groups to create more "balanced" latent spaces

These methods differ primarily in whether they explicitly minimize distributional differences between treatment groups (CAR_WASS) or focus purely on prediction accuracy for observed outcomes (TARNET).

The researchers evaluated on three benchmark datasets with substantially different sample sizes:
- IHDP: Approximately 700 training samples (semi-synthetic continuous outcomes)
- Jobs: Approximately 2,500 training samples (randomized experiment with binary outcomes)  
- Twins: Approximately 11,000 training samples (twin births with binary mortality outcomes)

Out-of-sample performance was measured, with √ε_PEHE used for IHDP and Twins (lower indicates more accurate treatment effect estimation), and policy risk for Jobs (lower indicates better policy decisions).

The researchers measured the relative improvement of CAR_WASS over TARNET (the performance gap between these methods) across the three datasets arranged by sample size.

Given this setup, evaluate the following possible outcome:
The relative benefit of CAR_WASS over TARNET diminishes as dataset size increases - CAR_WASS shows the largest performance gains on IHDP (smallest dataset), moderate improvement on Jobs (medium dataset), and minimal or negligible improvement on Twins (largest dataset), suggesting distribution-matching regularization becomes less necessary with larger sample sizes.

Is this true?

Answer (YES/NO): NO